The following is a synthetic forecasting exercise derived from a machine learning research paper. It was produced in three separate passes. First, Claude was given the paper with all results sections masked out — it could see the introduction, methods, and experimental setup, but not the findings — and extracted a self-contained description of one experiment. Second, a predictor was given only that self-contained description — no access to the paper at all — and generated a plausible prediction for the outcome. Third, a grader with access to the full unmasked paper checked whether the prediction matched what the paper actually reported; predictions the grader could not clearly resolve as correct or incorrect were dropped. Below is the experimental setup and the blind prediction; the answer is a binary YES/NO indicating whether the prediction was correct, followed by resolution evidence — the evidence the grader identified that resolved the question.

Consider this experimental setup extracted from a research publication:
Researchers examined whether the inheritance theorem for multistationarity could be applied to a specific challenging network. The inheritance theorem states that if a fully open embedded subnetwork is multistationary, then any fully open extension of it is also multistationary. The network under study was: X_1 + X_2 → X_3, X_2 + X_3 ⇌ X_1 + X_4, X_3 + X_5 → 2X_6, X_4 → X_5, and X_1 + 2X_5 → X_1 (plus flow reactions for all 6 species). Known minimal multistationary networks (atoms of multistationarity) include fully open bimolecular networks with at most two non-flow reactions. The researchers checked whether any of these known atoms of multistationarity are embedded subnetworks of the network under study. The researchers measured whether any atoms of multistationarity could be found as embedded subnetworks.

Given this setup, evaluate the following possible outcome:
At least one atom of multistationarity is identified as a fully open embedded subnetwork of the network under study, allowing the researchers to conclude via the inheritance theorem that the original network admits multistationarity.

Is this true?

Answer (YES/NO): NO